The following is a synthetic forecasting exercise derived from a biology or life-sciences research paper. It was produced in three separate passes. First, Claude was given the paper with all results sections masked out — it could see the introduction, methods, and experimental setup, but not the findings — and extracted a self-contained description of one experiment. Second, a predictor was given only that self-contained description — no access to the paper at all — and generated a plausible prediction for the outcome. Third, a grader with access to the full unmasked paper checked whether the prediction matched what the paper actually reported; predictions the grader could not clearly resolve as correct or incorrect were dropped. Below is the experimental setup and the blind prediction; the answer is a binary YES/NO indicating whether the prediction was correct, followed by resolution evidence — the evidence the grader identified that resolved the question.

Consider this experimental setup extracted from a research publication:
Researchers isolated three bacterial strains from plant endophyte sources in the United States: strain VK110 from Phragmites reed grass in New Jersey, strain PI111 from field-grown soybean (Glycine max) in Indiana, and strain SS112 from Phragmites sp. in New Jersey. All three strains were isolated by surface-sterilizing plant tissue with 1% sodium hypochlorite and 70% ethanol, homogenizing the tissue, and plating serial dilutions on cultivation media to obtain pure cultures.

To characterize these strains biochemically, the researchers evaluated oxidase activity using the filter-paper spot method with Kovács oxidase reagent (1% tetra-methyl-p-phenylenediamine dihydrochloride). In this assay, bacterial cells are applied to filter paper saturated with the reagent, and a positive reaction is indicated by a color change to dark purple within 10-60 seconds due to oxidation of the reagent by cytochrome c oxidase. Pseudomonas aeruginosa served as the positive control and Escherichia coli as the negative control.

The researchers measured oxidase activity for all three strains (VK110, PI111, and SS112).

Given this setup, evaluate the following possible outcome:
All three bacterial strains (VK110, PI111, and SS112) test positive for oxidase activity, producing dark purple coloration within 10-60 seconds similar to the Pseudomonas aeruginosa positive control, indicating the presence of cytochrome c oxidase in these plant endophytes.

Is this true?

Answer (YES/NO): NO